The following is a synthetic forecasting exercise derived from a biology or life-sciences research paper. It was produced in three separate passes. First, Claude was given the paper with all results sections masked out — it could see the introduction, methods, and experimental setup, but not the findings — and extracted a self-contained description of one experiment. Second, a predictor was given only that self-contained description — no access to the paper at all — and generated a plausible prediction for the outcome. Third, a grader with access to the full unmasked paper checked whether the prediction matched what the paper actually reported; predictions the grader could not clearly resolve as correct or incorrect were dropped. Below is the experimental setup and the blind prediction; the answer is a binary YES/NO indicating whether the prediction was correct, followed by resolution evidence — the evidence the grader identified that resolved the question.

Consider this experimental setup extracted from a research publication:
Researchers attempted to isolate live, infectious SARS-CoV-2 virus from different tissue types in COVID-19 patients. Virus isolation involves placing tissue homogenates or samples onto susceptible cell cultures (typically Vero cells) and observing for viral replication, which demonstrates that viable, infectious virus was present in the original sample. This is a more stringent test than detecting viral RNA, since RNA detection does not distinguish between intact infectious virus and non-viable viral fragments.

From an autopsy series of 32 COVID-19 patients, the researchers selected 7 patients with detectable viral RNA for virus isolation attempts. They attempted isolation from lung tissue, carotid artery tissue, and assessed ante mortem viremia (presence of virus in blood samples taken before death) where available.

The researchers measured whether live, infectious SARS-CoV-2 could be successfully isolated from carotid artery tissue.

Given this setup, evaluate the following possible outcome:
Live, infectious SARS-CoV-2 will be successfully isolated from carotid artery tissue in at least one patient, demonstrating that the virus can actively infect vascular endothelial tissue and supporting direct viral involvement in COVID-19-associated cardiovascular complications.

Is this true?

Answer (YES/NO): YES